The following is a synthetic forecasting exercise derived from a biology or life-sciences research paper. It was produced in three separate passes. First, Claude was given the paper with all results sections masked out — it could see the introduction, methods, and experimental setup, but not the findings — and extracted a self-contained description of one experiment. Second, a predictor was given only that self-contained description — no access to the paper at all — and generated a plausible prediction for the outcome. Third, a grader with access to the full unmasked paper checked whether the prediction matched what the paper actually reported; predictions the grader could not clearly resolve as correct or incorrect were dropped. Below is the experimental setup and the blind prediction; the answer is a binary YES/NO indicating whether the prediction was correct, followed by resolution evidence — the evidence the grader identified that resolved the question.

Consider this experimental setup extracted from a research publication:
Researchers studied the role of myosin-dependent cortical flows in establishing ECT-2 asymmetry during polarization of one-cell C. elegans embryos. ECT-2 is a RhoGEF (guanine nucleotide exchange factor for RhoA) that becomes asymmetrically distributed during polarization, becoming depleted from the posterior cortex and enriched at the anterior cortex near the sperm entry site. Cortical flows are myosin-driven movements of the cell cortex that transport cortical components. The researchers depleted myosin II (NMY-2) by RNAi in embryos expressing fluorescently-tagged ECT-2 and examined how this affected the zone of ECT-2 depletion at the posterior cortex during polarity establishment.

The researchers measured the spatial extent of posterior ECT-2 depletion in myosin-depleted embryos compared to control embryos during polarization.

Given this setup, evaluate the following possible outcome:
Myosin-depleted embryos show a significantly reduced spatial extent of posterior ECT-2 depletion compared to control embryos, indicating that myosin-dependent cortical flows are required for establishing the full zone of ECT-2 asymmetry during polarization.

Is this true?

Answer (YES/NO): YES